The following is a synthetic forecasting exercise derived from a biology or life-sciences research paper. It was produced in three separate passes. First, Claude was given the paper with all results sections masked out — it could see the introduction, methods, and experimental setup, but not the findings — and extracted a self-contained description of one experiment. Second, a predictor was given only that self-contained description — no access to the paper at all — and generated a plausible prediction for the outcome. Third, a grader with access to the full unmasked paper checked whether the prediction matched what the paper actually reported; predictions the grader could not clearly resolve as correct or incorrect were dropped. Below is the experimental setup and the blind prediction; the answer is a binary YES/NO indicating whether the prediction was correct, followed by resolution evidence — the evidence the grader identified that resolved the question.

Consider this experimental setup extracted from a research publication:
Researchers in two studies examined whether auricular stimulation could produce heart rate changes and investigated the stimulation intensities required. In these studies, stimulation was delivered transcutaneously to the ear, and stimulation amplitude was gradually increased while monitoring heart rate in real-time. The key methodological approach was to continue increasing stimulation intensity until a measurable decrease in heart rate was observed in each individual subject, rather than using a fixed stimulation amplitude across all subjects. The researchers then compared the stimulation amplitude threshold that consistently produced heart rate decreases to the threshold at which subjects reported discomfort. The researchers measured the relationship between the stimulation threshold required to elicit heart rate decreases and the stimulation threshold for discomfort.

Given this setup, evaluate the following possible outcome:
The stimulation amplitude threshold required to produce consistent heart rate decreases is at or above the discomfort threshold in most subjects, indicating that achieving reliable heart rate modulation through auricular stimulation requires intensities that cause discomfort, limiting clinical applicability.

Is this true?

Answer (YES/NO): YES